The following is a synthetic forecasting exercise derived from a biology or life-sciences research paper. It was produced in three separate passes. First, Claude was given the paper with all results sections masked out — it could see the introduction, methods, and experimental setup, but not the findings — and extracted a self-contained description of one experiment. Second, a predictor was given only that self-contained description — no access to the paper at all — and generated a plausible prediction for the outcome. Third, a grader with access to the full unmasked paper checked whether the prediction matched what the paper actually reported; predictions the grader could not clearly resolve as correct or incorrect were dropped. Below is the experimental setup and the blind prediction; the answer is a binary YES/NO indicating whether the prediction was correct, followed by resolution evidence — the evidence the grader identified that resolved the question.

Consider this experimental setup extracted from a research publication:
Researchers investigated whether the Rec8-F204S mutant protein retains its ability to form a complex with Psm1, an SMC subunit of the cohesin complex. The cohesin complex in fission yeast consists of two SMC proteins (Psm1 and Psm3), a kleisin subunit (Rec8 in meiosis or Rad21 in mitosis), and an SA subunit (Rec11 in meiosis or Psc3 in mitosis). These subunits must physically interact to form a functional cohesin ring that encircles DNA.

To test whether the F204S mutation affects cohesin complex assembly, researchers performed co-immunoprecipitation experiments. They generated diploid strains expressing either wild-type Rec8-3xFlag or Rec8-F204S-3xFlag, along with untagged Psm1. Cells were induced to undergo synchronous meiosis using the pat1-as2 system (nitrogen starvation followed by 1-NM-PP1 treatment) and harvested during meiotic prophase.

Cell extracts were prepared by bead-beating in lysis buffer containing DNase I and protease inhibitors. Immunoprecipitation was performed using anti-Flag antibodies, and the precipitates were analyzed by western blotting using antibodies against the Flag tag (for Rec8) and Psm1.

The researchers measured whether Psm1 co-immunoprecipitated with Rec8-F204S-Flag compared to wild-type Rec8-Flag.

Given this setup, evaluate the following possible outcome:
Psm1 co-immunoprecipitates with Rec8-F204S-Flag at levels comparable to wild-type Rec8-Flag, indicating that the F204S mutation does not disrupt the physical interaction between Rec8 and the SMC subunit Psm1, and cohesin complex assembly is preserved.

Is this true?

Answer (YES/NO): YES